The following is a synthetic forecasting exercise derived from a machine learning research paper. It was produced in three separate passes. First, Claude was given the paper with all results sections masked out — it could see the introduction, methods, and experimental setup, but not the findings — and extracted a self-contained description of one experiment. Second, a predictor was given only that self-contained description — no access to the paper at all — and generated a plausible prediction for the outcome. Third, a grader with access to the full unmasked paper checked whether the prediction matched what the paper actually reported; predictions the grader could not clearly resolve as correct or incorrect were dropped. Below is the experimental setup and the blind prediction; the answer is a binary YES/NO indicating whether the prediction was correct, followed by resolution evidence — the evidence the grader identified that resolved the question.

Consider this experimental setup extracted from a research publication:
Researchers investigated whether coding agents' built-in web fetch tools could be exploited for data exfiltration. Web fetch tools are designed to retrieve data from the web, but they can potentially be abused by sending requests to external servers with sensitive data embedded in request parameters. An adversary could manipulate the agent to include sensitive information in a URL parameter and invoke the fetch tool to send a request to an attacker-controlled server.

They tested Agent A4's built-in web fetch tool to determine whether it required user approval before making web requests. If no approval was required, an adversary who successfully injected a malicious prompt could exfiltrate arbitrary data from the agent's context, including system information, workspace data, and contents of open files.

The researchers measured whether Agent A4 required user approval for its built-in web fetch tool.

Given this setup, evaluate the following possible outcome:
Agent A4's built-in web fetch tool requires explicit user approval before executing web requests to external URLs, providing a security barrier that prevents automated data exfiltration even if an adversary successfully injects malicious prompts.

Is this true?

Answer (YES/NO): NO